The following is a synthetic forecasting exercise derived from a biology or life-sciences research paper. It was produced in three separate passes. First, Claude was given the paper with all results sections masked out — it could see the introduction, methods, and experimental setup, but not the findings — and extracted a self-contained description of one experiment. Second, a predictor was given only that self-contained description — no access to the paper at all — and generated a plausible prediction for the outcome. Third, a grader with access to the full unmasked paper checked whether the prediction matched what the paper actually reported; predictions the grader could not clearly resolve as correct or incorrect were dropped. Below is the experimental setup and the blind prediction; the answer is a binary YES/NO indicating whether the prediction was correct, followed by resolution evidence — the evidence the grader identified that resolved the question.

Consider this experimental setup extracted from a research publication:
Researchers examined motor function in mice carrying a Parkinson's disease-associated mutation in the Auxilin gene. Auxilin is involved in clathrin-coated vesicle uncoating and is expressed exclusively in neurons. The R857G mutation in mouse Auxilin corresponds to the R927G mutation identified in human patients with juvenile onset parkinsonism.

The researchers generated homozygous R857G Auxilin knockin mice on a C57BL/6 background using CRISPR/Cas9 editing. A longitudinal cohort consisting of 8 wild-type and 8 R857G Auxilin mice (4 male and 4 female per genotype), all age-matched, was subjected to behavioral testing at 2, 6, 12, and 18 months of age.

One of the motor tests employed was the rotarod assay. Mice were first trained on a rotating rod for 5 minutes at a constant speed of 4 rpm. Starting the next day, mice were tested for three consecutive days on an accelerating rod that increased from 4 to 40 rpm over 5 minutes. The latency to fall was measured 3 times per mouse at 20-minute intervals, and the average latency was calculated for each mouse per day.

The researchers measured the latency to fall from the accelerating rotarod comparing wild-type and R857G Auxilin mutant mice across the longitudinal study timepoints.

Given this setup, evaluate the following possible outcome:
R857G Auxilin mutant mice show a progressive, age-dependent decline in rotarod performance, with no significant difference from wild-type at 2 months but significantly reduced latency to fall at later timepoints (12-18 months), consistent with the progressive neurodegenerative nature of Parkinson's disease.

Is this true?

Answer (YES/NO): NO